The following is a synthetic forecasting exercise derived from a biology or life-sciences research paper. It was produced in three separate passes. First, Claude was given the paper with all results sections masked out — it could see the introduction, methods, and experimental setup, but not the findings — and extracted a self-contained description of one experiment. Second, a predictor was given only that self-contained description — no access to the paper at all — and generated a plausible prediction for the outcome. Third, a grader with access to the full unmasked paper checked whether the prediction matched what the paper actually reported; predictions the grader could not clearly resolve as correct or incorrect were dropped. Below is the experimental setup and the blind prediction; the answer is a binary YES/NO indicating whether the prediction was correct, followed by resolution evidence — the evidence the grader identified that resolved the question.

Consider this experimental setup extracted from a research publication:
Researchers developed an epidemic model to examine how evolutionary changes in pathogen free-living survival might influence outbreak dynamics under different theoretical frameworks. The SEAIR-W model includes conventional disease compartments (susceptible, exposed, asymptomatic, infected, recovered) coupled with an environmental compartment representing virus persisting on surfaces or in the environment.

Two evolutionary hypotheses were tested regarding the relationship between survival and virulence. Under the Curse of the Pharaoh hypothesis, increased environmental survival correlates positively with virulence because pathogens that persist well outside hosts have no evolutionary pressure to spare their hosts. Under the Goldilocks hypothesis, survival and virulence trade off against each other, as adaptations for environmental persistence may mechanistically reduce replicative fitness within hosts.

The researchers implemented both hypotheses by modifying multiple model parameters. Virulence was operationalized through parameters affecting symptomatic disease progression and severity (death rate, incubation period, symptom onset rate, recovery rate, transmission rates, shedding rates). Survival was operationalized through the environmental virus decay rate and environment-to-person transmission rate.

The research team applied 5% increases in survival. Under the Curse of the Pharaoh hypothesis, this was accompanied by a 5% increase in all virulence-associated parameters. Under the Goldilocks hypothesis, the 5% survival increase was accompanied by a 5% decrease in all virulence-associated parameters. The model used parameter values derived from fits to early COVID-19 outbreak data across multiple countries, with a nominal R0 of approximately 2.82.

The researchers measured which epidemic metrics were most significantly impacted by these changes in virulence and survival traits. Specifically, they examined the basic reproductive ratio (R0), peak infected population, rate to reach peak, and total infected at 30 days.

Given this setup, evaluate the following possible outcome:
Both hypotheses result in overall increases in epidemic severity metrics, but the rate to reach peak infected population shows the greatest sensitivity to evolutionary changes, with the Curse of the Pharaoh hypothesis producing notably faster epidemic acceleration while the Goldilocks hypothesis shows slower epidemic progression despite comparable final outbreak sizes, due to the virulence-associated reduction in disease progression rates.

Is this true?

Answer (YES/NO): NO